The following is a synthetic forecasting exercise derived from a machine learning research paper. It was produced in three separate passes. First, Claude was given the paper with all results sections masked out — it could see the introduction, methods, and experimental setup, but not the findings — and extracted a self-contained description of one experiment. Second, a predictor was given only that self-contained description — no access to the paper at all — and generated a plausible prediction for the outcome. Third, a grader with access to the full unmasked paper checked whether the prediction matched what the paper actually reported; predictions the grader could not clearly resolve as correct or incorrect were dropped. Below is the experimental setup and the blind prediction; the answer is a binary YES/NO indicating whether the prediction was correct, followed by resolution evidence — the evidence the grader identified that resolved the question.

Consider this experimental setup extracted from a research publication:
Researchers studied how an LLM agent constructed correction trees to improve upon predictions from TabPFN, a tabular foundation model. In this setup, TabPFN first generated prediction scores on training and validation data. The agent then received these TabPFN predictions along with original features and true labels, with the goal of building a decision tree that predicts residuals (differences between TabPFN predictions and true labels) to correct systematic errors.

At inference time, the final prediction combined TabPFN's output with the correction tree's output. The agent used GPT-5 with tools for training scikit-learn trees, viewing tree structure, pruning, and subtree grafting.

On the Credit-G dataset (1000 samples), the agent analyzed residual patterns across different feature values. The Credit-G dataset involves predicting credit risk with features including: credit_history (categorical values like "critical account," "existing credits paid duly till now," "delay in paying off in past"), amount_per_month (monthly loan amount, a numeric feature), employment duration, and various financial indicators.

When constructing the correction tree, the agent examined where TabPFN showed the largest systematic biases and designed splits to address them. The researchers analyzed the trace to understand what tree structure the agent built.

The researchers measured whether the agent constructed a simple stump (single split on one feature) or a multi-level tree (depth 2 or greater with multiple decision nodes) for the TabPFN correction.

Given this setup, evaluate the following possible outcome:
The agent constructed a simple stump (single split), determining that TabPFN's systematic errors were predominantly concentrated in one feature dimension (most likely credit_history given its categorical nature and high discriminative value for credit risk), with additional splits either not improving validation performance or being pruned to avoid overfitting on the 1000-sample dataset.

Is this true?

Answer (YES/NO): NO